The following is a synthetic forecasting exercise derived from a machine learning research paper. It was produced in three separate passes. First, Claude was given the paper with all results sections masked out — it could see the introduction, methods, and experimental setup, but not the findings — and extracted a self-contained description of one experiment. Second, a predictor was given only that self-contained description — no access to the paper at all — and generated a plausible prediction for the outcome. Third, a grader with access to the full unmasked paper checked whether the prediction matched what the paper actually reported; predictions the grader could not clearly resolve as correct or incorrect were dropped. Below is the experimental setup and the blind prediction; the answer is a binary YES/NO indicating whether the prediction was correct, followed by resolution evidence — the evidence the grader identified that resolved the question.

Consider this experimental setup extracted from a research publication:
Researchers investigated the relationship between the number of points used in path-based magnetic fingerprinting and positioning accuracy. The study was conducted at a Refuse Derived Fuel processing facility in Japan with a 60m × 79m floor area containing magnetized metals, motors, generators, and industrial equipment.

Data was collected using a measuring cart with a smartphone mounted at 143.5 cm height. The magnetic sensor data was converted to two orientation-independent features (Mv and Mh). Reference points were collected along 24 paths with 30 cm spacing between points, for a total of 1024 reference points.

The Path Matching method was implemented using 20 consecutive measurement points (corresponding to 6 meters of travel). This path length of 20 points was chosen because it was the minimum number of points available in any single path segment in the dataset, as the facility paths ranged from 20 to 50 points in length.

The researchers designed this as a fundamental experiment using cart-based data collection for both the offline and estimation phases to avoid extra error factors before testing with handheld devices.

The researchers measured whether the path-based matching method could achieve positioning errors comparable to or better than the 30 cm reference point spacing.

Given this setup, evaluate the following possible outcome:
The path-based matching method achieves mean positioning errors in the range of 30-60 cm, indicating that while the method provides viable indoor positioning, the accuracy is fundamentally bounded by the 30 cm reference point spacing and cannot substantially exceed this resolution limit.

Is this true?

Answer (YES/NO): NO